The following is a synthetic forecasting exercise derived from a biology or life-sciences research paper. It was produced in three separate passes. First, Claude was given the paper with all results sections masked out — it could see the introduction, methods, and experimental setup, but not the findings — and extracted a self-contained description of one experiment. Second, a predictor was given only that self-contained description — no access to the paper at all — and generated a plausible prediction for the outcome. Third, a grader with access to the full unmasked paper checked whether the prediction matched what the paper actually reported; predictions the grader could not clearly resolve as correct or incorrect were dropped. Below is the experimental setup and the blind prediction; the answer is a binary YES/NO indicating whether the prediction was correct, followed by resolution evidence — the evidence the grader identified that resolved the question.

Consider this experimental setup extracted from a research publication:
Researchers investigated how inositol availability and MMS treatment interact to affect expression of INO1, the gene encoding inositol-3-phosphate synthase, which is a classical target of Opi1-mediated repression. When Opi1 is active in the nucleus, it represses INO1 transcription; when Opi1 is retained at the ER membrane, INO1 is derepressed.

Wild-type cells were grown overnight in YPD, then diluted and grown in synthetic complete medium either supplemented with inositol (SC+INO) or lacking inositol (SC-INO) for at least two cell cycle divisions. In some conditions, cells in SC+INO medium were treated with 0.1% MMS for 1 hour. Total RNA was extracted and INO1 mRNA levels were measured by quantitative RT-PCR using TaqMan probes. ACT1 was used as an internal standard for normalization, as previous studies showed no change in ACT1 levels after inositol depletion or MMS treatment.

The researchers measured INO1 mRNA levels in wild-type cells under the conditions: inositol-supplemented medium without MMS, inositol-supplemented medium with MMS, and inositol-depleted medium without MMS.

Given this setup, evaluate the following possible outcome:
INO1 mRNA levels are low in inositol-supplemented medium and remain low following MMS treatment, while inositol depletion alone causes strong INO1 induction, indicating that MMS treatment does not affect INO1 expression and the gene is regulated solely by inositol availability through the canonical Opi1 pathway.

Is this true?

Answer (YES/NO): NO